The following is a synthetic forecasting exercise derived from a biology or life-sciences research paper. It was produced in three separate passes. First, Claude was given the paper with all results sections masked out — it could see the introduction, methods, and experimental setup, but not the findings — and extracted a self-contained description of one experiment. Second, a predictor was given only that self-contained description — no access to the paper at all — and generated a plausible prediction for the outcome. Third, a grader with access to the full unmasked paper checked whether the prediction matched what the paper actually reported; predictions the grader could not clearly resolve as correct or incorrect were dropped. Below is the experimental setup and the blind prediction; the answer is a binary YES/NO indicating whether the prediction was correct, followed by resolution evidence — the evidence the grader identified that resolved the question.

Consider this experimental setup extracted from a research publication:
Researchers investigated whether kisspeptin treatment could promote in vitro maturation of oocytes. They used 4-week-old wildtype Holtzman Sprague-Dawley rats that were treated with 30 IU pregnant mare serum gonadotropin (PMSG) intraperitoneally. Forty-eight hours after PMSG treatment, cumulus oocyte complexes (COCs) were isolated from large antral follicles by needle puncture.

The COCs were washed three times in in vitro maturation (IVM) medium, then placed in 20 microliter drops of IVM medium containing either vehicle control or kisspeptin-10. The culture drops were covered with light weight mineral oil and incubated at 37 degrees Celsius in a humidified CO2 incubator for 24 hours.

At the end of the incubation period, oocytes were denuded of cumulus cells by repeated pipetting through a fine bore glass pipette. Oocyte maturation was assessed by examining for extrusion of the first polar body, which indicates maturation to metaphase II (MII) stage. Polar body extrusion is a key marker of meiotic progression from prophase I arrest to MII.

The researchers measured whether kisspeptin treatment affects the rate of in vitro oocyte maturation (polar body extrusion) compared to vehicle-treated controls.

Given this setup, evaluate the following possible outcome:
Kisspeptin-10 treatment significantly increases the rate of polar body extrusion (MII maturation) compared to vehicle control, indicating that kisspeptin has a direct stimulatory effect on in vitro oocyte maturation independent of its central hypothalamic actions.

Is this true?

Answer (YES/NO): YES